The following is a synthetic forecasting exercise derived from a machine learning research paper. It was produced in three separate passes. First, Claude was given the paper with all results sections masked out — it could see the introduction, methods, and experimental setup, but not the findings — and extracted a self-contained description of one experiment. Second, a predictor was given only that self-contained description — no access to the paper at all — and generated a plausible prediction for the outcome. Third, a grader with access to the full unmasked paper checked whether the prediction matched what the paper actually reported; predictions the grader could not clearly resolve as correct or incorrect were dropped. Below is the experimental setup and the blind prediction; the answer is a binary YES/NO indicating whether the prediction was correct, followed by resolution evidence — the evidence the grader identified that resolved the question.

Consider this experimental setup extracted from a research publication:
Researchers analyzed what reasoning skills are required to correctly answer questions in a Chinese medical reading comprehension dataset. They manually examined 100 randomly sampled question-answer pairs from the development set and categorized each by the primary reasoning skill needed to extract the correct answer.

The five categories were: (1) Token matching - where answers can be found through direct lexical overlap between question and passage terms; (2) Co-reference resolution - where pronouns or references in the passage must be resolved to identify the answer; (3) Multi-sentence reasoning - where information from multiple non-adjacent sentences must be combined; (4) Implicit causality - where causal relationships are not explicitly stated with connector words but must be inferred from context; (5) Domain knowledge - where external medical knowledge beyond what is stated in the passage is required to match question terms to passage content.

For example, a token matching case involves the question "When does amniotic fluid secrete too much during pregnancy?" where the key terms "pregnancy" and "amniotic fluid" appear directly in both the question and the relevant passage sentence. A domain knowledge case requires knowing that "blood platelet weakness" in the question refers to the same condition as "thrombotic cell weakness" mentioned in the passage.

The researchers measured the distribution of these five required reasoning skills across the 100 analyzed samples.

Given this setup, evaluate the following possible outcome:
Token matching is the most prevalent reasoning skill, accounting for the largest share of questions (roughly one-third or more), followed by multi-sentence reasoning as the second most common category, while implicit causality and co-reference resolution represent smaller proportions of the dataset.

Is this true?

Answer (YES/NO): NO